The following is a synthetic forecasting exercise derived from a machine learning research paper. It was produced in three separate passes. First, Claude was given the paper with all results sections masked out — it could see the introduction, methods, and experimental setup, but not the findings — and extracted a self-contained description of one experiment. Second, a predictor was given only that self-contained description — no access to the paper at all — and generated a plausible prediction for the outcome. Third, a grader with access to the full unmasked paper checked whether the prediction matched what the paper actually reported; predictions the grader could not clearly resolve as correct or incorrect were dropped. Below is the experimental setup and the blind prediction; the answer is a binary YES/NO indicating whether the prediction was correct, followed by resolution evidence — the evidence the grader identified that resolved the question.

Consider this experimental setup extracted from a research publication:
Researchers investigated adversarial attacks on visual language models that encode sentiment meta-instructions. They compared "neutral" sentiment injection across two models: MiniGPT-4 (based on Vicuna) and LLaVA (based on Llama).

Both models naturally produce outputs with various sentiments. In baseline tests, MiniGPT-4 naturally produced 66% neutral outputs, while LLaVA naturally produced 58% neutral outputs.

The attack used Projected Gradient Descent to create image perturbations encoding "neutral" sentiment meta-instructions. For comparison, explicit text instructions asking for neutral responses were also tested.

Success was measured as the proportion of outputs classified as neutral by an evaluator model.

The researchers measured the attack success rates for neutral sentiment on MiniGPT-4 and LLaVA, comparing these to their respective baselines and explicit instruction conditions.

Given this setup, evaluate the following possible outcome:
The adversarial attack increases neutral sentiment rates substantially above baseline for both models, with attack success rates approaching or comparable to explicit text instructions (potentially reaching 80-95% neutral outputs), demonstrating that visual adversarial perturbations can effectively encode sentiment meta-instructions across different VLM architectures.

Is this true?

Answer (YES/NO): NO